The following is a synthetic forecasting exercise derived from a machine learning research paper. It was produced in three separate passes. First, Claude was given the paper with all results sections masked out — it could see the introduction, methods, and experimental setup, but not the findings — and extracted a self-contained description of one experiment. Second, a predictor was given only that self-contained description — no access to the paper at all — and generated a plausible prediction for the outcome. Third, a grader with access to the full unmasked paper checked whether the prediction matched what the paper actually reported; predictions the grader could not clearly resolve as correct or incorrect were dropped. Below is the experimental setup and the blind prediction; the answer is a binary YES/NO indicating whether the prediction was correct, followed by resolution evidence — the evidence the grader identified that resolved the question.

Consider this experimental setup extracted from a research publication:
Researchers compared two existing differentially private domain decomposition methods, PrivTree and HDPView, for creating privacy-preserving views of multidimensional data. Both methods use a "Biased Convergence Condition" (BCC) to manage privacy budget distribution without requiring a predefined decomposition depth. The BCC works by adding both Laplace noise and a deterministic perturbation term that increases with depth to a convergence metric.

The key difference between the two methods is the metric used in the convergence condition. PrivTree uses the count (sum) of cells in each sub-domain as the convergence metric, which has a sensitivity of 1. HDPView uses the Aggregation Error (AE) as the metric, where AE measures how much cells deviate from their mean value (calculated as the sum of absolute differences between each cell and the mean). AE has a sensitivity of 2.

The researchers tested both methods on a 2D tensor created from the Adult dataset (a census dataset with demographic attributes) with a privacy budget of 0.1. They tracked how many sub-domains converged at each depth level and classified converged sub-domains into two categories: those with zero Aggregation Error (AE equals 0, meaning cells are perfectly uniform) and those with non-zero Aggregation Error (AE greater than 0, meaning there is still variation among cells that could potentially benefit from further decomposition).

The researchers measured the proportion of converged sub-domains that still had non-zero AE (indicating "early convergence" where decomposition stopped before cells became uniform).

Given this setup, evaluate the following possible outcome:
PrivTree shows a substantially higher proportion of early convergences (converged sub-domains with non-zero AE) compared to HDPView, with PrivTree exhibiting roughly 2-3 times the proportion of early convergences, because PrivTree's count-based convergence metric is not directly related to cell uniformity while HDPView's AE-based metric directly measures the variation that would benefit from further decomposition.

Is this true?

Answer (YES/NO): NO